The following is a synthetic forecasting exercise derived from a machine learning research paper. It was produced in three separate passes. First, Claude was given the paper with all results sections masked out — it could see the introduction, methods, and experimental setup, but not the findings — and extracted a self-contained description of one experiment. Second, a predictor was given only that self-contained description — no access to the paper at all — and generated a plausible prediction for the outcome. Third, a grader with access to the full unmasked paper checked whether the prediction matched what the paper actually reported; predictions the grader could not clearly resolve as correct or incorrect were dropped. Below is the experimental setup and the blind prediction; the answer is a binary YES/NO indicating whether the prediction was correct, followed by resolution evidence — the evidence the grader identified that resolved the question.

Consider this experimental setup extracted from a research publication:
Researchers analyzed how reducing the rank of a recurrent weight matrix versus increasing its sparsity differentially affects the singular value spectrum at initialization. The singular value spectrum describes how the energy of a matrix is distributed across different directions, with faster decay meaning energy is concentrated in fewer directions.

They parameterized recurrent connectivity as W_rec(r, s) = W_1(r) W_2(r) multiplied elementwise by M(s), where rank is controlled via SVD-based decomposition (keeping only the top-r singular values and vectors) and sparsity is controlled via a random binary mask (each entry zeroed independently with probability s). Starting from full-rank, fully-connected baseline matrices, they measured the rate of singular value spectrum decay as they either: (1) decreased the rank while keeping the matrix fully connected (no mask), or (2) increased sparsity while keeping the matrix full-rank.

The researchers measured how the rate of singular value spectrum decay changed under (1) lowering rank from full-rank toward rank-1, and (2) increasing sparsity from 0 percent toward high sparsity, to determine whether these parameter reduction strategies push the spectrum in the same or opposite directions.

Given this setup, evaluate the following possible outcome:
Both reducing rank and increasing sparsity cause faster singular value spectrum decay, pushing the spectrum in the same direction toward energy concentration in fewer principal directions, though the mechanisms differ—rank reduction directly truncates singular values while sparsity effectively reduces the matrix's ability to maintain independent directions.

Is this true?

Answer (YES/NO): NO